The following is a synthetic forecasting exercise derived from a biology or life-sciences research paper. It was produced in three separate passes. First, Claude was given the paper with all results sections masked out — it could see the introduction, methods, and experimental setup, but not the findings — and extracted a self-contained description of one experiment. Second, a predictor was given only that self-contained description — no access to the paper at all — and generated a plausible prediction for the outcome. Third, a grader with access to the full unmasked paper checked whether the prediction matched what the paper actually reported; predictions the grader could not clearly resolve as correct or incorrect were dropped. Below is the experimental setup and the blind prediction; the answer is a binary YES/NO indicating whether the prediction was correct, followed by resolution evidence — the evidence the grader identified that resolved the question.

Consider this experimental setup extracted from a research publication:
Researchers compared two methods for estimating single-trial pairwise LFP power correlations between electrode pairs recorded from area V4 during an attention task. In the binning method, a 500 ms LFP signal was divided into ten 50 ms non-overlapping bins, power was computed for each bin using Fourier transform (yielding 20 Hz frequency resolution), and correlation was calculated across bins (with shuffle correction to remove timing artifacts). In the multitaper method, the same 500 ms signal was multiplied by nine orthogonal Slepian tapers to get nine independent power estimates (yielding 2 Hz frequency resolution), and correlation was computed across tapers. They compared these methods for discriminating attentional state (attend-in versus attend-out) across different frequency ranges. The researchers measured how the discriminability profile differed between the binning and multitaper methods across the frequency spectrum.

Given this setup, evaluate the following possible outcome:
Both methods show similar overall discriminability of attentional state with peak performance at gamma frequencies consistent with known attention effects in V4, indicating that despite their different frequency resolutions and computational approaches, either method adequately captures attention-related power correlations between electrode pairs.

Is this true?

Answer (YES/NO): NO